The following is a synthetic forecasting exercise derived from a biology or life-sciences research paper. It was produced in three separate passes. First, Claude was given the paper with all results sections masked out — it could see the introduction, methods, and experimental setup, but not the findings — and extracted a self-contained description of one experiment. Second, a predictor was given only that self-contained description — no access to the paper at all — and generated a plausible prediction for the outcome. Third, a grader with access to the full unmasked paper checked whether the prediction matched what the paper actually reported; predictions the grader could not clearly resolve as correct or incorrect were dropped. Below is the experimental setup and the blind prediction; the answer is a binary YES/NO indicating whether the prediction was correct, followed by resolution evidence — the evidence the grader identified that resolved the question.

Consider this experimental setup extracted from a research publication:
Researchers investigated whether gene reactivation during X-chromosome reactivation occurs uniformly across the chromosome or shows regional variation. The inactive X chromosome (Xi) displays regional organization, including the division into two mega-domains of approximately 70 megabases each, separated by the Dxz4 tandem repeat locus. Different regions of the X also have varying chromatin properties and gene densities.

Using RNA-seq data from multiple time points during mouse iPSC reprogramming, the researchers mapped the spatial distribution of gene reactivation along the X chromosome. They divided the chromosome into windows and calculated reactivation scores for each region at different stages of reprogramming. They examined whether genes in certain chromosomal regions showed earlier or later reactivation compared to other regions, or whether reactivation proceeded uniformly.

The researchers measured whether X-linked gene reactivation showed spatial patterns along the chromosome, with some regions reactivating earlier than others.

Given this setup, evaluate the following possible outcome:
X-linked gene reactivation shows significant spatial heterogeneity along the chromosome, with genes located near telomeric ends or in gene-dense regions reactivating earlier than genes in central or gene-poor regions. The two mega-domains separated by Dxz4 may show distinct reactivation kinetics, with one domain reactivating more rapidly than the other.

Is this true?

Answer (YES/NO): NO